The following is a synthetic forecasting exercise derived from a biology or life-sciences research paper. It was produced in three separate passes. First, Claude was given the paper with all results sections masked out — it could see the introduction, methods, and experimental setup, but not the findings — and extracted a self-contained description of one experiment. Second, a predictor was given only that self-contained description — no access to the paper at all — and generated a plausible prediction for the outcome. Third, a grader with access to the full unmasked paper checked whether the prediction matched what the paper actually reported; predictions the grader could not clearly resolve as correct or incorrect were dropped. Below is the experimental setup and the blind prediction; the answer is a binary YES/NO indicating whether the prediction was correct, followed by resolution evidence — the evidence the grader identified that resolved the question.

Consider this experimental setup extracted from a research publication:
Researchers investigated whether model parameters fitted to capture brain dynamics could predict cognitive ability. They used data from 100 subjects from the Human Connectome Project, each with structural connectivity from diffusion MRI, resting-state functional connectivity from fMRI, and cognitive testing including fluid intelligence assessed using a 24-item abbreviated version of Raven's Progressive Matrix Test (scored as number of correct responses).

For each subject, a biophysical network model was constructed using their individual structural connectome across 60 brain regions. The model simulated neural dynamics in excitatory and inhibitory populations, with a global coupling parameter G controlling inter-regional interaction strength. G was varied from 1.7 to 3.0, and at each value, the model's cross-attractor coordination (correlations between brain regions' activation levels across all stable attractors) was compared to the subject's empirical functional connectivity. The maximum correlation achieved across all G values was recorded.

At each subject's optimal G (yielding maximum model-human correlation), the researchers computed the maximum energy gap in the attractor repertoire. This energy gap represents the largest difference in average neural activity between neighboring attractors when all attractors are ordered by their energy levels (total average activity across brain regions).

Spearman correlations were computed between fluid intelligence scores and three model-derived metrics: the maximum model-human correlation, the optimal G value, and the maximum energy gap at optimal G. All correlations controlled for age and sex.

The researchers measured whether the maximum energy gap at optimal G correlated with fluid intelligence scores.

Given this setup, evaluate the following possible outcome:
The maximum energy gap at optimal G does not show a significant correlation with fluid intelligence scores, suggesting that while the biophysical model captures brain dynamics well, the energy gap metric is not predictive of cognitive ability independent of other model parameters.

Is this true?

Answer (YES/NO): YES